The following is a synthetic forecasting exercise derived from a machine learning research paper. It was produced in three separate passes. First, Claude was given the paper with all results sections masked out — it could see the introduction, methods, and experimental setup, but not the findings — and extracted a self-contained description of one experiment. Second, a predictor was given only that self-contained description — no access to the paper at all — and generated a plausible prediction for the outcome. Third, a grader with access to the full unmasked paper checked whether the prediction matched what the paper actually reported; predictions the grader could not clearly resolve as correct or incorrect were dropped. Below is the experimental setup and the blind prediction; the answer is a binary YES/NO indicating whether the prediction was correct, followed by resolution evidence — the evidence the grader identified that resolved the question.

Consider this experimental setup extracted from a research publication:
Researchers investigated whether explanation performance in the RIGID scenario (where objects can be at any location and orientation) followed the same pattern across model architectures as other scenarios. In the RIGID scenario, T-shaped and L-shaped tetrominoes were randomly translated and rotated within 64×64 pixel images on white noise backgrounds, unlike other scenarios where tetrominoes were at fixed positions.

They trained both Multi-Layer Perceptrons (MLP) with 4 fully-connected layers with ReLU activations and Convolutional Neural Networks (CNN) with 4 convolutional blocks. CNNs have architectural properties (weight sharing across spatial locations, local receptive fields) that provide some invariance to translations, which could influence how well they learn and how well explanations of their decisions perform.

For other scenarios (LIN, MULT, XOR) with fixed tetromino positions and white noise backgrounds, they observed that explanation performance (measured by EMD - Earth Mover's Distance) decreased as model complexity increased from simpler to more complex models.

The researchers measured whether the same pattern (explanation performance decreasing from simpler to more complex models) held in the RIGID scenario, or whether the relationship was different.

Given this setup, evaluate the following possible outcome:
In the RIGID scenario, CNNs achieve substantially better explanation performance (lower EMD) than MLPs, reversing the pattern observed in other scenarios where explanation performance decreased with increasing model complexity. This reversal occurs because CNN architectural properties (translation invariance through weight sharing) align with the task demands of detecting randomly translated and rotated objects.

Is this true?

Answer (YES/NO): NO